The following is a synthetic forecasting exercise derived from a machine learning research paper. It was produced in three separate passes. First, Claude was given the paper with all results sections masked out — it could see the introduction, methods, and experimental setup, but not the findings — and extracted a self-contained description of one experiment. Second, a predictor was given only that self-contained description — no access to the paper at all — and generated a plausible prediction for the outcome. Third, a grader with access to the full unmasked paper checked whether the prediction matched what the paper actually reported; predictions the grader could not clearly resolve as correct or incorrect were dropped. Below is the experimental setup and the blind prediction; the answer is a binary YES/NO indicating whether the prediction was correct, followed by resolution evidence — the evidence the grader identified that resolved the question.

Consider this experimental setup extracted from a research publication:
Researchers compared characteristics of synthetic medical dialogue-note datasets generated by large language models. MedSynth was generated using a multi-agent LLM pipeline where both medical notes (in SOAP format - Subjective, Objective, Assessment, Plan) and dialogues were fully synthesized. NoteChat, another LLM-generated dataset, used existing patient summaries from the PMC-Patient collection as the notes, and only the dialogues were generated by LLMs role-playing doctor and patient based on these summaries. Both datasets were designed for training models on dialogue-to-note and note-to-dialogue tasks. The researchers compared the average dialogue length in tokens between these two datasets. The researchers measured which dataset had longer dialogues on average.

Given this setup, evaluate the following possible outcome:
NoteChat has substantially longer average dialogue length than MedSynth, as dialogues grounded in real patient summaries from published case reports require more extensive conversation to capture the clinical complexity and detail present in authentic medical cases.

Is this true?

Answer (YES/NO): NO